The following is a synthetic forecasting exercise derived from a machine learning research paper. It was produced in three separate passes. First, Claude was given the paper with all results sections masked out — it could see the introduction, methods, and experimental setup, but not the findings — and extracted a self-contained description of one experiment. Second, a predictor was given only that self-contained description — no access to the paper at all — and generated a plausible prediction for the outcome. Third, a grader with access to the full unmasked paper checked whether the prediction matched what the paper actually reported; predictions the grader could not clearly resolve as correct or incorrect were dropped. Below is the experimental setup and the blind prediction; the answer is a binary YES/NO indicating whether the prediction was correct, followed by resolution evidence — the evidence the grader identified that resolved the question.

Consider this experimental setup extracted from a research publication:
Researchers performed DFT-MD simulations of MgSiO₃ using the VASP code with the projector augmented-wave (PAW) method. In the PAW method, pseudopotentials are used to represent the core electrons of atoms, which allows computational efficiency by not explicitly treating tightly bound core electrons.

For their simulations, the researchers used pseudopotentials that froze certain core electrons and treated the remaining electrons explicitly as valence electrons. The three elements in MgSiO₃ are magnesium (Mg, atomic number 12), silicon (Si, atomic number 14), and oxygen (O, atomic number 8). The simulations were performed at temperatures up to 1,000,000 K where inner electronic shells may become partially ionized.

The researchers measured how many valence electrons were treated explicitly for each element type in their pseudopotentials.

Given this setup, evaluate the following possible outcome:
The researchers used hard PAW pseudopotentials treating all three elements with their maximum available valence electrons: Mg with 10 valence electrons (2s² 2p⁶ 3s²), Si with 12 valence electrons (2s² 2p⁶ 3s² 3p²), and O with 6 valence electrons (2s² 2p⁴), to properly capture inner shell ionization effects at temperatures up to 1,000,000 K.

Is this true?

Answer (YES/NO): YES